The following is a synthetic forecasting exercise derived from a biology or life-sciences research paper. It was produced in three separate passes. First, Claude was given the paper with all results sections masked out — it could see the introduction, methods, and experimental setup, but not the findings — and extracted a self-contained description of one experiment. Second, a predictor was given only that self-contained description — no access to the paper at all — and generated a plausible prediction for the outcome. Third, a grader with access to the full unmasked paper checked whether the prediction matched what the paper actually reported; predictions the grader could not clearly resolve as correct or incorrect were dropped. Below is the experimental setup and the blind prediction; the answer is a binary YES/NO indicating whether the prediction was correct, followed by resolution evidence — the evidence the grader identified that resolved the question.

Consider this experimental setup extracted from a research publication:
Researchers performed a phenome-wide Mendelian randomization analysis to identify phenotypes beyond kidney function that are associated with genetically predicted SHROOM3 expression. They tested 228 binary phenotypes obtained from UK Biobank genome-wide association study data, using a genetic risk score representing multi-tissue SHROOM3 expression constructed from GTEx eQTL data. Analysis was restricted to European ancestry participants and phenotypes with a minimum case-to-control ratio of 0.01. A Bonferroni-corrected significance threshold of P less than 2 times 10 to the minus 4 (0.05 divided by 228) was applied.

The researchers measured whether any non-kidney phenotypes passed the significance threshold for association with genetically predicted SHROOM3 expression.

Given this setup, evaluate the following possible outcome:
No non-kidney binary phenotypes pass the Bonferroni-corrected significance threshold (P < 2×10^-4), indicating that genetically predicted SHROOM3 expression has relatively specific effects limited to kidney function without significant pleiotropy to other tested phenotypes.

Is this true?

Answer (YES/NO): YES